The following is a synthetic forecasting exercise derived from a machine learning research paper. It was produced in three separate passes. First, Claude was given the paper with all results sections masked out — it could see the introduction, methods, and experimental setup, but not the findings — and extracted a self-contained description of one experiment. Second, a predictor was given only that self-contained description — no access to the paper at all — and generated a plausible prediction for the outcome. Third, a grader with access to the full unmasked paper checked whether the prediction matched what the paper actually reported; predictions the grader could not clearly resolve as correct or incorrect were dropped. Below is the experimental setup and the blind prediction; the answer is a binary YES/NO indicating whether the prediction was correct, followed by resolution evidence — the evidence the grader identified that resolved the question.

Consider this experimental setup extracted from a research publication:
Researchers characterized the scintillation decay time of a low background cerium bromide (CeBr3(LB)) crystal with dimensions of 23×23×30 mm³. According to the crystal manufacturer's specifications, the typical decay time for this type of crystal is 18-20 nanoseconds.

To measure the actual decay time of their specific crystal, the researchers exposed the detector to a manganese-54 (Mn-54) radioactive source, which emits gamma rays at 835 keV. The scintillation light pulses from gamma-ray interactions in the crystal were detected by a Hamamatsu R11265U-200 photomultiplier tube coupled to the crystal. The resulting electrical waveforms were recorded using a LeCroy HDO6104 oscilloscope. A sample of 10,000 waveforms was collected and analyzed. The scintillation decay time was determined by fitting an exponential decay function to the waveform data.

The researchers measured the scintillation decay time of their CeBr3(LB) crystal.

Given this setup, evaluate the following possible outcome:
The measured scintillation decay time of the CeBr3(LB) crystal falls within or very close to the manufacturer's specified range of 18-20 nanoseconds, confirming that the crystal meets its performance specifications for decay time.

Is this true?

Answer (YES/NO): NO